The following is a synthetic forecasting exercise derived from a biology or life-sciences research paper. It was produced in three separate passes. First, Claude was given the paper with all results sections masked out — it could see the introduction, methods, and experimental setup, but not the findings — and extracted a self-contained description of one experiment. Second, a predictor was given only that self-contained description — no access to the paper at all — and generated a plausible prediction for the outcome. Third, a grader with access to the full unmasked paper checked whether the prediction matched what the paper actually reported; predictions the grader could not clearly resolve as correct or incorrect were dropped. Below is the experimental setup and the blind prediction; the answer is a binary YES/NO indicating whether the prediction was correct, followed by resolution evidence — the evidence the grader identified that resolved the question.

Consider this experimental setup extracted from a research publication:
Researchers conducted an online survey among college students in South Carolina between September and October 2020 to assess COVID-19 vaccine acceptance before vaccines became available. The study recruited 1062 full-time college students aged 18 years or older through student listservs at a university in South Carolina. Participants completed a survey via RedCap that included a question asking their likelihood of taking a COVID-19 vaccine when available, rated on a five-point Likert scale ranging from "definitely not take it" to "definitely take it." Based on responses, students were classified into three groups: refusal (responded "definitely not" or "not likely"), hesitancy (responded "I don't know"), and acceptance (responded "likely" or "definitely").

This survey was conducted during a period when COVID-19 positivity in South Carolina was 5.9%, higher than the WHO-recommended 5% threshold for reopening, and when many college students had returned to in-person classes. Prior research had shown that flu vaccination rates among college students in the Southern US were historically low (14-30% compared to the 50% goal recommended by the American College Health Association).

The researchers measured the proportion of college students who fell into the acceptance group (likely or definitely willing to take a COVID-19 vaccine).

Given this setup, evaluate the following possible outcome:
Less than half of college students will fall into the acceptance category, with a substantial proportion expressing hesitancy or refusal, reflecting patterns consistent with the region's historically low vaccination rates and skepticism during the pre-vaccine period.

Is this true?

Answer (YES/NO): NO